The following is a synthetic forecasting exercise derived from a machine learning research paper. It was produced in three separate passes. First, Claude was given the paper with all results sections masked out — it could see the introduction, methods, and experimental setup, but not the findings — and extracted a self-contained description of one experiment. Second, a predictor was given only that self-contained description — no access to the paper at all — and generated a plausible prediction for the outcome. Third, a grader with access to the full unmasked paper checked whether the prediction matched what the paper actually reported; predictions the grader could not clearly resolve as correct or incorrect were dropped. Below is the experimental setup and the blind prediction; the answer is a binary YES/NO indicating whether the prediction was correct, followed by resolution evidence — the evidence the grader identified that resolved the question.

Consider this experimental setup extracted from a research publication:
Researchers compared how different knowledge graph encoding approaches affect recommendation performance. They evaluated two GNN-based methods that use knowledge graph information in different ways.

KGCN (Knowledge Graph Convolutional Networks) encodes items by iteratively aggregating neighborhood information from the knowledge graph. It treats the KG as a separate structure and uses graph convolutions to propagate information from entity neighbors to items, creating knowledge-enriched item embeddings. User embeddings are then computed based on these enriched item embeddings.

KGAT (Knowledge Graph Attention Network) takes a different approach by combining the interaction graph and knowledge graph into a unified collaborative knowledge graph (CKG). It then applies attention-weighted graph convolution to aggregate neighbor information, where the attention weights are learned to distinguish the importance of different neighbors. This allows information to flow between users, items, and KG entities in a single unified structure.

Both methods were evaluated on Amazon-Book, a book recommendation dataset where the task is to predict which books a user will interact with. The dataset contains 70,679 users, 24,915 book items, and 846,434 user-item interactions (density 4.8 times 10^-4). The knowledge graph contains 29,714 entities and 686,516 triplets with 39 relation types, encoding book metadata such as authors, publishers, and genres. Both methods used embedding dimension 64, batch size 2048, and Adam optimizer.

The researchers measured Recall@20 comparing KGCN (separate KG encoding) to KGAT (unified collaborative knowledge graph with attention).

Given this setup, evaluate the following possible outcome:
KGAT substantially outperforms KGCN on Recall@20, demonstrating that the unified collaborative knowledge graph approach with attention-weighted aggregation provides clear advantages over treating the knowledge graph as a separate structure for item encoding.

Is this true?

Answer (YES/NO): YES